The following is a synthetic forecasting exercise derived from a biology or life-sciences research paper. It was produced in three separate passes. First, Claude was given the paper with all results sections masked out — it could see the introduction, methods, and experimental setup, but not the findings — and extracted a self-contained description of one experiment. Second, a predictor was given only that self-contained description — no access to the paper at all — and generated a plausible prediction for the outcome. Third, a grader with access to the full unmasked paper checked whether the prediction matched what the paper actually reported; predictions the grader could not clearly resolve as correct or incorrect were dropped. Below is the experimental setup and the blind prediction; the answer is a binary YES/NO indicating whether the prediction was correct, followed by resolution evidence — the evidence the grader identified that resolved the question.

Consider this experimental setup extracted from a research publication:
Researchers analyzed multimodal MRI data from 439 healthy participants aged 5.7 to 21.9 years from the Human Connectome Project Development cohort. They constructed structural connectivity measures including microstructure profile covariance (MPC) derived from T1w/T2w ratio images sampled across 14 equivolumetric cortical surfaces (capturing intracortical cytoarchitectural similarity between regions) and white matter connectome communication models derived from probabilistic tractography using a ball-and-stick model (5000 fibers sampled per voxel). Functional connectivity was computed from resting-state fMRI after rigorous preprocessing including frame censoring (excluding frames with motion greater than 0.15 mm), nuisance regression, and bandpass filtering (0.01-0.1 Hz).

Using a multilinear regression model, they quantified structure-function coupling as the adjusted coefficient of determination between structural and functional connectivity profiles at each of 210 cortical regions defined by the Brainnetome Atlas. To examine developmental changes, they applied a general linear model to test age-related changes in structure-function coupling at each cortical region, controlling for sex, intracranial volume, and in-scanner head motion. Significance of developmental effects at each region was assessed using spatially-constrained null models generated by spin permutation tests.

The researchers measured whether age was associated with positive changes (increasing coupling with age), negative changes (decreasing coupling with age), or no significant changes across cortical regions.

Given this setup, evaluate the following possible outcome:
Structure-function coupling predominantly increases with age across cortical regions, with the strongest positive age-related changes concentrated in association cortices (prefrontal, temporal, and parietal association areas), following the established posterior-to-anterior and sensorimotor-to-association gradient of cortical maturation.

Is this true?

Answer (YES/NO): NO